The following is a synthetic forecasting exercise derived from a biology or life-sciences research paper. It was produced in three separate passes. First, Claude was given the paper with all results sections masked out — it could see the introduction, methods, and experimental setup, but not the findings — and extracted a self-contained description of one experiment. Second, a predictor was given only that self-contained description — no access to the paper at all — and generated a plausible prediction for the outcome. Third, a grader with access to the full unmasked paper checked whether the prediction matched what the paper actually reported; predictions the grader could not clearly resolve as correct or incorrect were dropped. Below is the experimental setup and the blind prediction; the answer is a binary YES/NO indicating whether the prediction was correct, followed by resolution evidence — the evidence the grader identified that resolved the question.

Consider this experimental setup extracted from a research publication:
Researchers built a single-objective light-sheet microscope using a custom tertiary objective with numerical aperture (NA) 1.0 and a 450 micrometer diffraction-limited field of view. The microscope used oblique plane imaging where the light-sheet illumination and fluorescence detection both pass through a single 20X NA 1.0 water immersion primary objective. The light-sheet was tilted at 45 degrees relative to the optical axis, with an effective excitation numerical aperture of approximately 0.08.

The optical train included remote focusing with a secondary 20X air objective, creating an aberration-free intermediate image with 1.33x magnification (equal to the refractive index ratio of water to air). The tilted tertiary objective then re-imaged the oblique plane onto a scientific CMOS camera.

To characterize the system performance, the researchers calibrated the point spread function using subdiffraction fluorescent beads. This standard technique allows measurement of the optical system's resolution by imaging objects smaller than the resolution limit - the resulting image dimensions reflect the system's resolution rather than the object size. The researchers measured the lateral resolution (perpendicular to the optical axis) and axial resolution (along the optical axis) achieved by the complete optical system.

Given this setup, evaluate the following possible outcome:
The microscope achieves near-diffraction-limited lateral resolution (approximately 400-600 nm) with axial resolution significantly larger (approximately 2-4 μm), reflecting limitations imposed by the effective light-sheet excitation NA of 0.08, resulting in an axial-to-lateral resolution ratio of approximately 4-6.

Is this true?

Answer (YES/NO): NO